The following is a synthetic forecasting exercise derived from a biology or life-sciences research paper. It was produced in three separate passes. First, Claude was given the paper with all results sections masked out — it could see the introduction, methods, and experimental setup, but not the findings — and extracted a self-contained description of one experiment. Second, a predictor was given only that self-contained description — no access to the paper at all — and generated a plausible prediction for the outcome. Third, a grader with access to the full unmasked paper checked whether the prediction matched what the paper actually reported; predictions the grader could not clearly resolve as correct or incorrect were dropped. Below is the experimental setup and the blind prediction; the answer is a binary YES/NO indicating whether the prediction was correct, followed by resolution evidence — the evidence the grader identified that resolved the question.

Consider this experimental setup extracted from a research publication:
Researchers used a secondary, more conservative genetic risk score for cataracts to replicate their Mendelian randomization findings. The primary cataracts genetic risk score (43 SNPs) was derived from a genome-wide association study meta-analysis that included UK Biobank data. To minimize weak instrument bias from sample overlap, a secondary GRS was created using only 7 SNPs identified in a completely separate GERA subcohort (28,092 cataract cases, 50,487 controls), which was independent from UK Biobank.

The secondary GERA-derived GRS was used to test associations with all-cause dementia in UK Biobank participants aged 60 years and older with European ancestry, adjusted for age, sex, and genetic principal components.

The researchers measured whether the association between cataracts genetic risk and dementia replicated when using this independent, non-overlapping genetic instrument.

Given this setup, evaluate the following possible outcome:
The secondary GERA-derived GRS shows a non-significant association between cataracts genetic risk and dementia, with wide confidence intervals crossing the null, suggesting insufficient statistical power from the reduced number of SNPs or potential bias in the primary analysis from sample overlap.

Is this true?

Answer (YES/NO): NO